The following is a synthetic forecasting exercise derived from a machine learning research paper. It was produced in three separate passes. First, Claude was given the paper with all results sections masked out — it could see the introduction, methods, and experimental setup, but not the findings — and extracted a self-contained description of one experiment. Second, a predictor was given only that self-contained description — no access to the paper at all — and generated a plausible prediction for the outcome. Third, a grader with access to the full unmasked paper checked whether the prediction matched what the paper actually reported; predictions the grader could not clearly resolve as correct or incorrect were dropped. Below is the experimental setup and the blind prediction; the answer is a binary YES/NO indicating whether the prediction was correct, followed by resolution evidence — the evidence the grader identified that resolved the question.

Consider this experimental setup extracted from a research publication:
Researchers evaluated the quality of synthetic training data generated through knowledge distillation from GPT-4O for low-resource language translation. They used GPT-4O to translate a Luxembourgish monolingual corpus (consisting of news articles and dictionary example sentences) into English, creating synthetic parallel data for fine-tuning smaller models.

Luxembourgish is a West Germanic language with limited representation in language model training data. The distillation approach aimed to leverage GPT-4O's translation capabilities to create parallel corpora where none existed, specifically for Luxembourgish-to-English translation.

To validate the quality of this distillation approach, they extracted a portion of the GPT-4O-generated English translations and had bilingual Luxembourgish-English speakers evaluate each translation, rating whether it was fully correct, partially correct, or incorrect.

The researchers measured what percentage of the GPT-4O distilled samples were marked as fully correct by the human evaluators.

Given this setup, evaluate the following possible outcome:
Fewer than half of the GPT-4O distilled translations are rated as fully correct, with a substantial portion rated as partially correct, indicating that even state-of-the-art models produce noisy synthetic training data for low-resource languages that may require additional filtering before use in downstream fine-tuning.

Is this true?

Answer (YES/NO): NO